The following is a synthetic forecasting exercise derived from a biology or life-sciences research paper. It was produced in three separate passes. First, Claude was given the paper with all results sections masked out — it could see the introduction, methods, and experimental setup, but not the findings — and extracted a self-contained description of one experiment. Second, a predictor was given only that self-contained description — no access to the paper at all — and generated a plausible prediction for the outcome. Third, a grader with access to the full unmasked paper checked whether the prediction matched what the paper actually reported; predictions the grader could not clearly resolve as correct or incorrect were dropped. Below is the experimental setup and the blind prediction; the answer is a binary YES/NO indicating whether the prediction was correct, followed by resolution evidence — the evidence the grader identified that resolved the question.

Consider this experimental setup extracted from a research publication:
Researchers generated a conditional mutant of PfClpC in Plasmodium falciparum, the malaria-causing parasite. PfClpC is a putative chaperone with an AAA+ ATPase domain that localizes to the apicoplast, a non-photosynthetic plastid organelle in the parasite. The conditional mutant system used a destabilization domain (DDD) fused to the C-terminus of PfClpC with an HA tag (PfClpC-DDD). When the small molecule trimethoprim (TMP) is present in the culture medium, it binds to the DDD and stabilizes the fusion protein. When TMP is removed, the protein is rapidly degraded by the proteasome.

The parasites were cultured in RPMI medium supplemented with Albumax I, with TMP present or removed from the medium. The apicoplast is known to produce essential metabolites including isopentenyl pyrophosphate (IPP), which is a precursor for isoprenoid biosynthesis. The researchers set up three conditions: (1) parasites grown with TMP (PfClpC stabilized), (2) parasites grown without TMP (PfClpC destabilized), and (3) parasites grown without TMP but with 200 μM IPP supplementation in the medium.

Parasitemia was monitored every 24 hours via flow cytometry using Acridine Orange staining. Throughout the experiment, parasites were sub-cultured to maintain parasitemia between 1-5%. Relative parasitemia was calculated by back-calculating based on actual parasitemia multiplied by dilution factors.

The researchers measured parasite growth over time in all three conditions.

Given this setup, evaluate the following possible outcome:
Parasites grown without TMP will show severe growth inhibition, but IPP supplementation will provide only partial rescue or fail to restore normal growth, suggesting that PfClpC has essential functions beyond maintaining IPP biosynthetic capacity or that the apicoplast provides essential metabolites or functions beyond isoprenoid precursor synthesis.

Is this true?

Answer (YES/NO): NO